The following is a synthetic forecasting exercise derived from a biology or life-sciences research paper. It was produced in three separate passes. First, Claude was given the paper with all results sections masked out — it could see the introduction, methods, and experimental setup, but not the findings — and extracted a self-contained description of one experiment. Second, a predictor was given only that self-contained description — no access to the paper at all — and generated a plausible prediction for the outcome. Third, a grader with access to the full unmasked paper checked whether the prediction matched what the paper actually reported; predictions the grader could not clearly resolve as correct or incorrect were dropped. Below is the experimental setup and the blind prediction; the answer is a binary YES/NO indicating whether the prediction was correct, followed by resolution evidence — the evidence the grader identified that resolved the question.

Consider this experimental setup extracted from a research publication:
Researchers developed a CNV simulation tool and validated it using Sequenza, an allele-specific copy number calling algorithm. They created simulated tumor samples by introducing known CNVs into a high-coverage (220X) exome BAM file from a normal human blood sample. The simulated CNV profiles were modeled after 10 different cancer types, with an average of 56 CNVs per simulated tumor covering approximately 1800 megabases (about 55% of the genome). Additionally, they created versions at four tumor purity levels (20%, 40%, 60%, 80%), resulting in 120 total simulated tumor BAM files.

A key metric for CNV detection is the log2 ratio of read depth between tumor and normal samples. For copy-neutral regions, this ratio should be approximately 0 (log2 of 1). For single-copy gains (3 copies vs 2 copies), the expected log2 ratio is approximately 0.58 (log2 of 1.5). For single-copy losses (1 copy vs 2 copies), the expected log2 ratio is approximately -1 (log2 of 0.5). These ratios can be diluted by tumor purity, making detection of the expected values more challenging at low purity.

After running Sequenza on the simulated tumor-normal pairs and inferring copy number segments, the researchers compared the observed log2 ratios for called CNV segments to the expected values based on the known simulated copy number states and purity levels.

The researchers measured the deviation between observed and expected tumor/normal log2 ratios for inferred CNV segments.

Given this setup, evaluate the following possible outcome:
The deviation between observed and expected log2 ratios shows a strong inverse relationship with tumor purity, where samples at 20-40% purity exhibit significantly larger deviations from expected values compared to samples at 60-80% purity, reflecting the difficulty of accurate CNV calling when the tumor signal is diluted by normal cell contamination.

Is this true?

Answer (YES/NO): NO